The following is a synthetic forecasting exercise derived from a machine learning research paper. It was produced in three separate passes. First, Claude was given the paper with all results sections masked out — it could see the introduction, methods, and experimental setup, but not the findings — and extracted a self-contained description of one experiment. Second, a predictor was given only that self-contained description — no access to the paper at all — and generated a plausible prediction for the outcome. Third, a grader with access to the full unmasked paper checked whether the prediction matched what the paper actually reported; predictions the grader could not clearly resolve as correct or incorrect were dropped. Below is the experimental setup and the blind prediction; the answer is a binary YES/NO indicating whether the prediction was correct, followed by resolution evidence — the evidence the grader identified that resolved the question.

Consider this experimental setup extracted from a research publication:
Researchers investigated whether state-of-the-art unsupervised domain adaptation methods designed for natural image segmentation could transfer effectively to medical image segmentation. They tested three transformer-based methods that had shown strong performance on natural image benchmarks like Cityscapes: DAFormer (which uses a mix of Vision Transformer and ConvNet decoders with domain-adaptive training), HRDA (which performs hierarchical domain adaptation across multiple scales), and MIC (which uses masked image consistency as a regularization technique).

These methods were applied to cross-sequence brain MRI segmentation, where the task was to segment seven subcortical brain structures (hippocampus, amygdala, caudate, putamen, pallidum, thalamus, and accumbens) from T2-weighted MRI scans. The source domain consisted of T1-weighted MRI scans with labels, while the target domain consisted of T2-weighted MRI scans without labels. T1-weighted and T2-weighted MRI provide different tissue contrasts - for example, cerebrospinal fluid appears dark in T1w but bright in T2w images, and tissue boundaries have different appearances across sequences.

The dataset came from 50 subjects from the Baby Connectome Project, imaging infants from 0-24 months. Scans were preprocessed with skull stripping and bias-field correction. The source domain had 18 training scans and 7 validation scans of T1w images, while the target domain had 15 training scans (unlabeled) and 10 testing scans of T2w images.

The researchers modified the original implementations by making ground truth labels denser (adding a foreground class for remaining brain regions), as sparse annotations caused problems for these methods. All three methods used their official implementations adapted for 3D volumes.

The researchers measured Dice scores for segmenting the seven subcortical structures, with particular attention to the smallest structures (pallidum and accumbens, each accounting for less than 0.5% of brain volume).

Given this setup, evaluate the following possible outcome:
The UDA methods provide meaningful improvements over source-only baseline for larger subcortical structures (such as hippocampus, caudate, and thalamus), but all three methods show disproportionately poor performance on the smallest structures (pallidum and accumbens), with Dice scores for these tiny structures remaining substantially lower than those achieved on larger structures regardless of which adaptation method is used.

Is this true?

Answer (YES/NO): YES